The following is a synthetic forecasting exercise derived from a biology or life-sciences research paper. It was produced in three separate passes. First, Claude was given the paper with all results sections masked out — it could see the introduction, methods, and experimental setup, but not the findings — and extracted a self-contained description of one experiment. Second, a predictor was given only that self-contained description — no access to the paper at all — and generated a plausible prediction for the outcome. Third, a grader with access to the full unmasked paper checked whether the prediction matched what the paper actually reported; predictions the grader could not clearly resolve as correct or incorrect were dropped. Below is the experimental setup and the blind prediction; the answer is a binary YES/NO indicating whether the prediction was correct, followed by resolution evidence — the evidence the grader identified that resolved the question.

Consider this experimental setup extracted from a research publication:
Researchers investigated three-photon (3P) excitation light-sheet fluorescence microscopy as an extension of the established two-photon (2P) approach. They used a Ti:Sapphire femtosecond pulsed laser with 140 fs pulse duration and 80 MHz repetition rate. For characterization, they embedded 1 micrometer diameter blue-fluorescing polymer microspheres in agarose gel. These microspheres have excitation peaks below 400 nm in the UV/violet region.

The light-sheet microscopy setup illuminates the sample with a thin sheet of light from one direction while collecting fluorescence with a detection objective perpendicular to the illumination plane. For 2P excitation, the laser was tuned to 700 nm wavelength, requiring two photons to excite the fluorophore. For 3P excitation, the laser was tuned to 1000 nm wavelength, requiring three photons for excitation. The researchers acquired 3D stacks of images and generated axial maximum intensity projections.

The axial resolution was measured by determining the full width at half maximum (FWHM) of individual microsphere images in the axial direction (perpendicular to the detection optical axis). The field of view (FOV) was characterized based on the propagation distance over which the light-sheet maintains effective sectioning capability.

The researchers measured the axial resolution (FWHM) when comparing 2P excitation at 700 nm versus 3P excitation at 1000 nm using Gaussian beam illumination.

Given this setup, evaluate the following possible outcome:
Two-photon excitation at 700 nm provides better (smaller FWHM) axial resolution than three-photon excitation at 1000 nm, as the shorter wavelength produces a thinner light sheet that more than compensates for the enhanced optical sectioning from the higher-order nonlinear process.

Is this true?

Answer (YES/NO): NO